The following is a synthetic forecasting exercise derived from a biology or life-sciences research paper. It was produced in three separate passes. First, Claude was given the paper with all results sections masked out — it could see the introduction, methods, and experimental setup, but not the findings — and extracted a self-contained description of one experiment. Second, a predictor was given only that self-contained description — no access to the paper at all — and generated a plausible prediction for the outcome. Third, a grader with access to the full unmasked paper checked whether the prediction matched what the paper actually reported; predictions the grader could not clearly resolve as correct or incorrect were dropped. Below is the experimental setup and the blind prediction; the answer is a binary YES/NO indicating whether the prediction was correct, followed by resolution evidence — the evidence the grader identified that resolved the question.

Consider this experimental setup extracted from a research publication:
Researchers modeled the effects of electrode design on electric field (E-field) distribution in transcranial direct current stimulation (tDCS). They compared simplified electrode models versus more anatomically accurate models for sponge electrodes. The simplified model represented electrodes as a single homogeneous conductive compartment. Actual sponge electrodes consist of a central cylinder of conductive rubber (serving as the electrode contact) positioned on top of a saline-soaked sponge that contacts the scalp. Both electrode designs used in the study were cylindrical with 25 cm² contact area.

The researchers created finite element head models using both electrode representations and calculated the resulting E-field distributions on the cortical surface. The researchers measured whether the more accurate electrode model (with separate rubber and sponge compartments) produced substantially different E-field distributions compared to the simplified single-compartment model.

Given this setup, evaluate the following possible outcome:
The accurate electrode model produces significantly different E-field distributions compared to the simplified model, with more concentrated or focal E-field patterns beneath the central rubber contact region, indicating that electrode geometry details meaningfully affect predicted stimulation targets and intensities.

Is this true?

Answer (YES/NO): NO